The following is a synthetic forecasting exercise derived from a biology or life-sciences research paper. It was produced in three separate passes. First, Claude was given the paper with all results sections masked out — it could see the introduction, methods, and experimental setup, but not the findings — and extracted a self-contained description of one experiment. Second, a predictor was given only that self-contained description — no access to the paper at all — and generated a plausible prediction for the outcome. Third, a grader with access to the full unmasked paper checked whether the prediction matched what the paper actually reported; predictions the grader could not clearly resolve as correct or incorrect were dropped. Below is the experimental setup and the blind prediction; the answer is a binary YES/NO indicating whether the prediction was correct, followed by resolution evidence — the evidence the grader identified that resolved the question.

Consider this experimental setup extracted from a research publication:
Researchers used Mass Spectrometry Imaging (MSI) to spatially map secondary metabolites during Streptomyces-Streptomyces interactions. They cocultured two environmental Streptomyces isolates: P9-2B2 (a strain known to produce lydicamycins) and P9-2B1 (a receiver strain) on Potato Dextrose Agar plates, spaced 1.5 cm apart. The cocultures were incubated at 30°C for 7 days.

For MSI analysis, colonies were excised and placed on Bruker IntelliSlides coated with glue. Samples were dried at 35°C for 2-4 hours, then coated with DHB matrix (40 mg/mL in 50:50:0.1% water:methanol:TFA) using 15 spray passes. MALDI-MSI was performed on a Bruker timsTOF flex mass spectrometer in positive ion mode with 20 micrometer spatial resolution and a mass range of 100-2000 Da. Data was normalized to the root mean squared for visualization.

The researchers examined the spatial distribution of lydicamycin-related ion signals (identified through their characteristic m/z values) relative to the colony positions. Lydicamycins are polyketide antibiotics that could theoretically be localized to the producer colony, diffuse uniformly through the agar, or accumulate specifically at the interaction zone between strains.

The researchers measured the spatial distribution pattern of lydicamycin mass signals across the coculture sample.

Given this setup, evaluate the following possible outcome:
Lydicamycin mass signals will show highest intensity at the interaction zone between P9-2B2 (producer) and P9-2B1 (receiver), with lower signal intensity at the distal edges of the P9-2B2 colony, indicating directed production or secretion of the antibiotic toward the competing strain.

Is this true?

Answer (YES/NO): NO